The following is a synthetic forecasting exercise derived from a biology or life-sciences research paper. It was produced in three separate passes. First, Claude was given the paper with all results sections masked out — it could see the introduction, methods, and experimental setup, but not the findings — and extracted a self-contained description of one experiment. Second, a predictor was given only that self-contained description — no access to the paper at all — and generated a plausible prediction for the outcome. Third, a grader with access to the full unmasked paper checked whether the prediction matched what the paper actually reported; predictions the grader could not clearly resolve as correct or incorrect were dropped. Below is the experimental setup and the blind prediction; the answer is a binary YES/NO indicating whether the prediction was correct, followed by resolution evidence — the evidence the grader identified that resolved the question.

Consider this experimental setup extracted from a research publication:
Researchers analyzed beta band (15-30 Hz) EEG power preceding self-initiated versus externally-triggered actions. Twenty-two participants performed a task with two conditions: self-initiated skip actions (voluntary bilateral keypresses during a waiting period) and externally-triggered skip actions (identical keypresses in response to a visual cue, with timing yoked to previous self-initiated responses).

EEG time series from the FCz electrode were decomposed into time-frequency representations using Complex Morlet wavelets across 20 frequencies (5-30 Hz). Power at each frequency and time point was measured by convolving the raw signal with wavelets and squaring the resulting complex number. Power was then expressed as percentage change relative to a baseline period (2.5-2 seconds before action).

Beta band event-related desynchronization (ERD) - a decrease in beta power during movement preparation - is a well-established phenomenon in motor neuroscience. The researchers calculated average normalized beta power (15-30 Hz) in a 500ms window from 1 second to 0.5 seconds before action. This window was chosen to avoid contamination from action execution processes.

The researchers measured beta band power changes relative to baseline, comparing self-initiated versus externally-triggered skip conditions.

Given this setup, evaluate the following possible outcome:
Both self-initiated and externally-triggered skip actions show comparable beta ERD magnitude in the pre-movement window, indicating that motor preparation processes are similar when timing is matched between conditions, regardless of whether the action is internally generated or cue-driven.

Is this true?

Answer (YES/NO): NO